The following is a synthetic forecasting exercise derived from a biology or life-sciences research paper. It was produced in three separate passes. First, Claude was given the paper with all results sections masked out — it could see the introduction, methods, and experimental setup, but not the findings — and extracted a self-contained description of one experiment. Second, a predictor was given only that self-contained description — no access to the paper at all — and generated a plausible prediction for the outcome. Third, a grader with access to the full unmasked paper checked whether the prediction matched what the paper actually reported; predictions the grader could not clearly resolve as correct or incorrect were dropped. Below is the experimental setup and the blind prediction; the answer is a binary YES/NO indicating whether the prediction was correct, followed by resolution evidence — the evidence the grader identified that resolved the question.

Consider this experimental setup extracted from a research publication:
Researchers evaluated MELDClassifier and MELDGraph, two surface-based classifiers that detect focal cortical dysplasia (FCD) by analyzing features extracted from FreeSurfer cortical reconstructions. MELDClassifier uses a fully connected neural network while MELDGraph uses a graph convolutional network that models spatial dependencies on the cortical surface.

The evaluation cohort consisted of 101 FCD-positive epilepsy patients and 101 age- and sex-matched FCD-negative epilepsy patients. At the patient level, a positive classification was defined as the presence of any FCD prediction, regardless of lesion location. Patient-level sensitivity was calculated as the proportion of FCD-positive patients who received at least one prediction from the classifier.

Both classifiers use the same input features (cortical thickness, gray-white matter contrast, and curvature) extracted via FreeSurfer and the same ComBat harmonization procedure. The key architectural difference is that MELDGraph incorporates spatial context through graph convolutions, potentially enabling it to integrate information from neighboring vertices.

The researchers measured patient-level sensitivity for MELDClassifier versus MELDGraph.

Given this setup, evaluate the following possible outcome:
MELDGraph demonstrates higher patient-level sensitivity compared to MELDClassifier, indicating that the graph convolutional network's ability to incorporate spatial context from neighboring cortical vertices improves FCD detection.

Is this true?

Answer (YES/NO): NO